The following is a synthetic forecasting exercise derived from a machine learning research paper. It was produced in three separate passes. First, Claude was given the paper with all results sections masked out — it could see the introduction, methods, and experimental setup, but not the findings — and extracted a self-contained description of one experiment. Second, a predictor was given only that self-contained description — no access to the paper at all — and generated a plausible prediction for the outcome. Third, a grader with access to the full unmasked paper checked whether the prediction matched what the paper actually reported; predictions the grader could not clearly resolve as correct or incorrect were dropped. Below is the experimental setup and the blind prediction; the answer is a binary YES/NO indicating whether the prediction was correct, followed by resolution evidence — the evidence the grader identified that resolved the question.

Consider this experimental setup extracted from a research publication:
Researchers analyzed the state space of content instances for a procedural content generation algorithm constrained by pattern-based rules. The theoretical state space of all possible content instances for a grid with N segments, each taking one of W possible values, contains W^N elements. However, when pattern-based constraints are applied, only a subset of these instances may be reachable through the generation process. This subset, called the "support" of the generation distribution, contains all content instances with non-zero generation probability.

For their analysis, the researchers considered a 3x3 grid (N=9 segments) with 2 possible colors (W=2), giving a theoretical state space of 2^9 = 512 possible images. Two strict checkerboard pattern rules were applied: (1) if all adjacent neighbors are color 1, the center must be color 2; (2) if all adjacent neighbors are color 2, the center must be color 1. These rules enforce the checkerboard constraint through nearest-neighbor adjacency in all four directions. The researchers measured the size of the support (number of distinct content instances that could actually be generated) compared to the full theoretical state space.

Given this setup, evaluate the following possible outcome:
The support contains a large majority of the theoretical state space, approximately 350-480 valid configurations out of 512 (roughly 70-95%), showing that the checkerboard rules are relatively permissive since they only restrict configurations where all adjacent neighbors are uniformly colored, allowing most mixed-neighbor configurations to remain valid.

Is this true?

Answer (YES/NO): NO